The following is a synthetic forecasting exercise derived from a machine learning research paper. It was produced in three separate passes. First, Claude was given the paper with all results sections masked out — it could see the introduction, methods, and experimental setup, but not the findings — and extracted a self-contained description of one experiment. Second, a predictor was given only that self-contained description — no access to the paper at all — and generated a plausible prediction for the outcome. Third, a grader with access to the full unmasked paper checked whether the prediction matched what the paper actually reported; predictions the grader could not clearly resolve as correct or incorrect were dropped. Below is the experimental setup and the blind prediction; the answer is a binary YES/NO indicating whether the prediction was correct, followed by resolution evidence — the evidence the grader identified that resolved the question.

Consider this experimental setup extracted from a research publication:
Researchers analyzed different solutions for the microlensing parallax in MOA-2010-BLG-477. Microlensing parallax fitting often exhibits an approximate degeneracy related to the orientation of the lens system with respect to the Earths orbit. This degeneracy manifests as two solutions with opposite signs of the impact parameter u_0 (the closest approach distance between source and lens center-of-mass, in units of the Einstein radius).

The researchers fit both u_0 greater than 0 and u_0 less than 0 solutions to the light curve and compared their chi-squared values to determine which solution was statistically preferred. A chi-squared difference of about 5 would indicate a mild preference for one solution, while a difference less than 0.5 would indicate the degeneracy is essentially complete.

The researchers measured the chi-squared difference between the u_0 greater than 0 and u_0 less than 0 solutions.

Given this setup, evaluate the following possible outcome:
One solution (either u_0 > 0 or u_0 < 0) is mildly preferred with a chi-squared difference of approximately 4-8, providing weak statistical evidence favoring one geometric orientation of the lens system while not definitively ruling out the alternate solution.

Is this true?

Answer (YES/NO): YES